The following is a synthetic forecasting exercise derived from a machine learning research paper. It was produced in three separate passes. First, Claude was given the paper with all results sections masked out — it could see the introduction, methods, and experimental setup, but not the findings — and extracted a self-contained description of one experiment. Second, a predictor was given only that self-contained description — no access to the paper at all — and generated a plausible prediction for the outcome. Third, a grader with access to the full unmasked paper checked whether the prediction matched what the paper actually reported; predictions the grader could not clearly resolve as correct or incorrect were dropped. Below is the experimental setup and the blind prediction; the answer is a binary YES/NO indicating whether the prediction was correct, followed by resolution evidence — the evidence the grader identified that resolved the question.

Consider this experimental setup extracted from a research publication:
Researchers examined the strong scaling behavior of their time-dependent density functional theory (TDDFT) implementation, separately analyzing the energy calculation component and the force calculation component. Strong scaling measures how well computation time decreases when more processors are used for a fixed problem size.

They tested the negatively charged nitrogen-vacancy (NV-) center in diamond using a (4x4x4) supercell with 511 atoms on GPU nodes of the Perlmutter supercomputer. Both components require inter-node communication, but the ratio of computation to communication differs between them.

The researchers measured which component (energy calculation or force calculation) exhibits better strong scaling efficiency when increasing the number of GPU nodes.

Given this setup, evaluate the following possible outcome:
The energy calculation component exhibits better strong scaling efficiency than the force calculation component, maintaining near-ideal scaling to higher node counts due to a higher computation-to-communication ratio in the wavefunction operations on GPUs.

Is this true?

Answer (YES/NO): NO